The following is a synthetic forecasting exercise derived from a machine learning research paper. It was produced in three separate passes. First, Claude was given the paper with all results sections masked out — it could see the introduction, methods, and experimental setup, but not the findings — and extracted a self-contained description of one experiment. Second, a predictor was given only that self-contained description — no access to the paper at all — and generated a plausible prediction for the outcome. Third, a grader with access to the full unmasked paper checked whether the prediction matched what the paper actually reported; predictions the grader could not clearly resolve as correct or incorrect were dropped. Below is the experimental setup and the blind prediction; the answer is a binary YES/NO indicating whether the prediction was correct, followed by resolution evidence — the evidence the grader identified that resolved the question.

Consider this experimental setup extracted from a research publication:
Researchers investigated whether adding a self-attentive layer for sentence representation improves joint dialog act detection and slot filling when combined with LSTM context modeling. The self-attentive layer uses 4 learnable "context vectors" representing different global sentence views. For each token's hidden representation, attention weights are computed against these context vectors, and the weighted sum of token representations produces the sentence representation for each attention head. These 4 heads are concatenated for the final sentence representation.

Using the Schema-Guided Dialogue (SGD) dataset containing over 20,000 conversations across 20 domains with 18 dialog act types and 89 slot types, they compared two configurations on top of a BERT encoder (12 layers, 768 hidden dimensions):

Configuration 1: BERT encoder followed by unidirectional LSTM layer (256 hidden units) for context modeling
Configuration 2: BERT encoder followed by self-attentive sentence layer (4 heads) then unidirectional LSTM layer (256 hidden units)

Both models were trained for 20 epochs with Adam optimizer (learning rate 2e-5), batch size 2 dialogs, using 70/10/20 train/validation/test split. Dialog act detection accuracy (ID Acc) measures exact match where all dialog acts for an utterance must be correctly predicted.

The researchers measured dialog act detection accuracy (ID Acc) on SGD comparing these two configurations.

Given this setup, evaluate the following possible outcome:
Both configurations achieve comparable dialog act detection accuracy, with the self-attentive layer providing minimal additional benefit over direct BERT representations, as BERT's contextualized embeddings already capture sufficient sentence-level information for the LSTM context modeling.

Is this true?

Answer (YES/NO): YES